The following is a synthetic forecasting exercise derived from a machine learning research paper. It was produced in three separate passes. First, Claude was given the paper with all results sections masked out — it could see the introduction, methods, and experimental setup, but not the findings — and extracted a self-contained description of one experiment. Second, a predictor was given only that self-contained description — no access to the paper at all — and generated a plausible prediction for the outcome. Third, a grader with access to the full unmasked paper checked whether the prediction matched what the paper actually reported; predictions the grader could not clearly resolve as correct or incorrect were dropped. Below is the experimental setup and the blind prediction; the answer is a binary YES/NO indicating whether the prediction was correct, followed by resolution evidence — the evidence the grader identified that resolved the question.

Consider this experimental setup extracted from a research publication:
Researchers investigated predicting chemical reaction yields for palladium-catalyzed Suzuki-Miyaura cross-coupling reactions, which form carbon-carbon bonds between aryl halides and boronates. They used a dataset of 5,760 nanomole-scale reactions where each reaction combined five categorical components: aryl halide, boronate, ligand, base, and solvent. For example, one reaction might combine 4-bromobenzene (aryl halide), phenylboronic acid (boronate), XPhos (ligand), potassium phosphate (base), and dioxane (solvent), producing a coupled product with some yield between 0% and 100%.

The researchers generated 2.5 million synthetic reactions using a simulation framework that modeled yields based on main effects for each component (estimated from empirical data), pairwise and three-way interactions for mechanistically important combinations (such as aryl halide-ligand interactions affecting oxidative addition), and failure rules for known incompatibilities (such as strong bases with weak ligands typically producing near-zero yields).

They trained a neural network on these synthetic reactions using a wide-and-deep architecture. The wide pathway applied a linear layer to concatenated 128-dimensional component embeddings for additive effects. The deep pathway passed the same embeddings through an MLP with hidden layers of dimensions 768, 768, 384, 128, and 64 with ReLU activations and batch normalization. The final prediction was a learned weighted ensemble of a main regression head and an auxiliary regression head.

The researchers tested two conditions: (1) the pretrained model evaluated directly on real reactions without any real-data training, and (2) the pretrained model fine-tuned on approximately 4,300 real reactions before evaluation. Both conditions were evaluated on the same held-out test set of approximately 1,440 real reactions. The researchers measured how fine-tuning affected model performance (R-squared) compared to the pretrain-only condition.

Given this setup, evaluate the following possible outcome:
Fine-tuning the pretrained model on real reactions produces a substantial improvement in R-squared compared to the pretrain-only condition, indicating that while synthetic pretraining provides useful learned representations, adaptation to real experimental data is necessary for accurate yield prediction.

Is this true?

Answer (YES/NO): NO